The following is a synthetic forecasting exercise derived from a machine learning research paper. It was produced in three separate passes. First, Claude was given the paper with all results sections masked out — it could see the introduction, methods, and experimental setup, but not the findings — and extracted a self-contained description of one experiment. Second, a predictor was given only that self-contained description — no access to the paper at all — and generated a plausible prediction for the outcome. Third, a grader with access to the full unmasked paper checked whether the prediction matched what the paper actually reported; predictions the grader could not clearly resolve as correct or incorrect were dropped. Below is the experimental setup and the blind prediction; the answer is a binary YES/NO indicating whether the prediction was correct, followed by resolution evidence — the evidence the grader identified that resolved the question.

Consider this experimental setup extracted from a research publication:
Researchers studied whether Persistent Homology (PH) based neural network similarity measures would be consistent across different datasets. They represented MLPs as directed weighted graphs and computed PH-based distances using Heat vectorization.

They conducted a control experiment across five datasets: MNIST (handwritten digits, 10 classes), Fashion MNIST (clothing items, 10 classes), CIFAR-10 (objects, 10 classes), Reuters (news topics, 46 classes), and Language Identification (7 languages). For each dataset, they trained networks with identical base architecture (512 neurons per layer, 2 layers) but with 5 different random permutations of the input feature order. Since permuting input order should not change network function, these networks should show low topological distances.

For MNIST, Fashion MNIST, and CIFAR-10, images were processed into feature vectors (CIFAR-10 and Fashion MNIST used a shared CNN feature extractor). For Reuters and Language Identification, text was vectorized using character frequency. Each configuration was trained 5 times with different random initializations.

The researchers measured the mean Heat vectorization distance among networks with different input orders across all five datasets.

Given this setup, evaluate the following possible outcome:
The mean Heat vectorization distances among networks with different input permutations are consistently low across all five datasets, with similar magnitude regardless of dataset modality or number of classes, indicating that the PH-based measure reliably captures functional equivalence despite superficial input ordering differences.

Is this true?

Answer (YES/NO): YES